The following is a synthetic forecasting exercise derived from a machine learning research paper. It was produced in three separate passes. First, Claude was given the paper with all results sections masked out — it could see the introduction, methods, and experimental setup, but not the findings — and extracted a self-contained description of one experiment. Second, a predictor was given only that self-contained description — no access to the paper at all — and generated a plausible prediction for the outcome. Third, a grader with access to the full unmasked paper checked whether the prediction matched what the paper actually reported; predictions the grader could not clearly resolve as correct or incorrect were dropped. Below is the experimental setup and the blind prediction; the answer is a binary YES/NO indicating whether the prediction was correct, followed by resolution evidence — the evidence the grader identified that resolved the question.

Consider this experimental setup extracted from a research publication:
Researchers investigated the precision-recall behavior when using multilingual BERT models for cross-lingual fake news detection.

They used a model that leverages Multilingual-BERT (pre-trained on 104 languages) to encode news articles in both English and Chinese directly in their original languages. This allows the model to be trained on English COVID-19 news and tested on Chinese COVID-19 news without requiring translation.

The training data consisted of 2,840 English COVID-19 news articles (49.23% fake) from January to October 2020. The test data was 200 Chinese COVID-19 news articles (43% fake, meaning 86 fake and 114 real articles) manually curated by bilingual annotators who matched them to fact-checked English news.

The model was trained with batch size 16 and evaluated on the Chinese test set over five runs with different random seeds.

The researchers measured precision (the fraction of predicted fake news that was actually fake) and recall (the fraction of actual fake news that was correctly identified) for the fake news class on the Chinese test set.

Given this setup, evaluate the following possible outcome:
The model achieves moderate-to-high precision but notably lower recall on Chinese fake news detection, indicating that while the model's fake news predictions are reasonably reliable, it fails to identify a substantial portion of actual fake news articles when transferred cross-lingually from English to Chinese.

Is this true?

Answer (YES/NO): NO